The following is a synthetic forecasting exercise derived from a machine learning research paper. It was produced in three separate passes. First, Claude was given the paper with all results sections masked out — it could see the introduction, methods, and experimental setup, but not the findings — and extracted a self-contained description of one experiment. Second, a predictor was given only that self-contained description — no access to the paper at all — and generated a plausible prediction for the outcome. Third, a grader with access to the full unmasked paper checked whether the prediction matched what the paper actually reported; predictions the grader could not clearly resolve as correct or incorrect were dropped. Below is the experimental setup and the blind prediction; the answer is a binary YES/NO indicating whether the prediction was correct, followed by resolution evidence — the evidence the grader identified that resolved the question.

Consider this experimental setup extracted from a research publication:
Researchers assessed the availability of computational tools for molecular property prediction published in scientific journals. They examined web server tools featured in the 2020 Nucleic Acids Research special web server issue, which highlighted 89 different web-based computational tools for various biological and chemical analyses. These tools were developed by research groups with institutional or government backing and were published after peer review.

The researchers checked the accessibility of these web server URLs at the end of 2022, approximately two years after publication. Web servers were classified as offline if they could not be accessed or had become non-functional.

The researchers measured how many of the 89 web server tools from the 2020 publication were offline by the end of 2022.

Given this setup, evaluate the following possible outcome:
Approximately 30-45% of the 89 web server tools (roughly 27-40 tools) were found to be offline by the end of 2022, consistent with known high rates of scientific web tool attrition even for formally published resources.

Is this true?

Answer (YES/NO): NO